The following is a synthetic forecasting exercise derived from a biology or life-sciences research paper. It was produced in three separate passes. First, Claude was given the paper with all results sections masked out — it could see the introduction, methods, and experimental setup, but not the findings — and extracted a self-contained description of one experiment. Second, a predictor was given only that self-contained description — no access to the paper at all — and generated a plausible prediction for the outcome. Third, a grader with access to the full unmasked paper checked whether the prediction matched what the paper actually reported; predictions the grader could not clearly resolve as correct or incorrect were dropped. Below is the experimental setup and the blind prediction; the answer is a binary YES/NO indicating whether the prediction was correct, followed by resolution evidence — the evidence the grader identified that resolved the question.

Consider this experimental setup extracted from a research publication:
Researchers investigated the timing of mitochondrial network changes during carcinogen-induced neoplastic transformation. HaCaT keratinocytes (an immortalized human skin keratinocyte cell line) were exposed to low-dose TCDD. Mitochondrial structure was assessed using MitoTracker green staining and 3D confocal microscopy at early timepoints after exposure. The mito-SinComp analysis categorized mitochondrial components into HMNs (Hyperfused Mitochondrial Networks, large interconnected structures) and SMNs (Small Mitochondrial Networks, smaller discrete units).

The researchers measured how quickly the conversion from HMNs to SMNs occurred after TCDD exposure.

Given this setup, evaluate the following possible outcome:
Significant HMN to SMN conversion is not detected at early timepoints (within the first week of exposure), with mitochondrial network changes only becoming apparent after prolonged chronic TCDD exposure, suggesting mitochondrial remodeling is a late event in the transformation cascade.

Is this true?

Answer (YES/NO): NO